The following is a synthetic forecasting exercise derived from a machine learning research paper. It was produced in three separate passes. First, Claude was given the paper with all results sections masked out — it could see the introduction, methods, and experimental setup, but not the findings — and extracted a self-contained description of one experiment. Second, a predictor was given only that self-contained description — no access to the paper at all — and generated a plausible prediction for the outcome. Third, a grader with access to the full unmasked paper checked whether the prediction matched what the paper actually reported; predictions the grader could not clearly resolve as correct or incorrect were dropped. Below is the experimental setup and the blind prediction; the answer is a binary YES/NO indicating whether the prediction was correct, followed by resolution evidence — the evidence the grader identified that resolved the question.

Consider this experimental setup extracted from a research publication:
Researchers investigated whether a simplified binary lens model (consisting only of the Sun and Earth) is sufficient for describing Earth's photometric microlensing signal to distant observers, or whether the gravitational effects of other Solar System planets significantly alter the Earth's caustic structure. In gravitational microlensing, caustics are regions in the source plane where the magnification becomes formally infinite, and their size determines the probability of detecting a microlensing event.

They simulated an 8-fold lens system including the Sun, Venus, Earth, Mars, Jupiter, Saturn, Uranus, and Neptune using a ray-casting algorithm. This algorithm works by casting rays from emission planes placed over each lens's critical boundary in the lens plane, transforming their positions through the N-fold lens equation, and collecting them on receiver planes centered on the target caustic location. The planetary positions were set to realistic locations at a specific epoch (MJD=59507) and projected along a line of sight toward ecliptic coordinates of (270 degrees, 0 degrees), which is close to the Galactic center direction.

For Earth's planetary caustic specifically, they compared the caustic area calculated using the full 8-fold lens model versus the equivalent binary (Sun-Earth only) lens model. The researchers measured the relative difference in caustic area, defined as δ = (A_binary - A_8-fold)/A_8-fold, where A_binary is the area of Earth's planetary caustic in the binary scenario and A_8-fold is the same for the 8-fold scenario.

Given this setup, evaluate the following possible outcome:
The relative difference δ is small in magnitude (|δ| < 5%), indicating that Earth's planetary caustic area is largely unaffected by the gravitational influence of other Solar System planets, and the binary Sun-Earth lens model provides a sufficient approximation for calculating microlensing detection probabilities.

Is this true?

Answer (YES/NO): YES